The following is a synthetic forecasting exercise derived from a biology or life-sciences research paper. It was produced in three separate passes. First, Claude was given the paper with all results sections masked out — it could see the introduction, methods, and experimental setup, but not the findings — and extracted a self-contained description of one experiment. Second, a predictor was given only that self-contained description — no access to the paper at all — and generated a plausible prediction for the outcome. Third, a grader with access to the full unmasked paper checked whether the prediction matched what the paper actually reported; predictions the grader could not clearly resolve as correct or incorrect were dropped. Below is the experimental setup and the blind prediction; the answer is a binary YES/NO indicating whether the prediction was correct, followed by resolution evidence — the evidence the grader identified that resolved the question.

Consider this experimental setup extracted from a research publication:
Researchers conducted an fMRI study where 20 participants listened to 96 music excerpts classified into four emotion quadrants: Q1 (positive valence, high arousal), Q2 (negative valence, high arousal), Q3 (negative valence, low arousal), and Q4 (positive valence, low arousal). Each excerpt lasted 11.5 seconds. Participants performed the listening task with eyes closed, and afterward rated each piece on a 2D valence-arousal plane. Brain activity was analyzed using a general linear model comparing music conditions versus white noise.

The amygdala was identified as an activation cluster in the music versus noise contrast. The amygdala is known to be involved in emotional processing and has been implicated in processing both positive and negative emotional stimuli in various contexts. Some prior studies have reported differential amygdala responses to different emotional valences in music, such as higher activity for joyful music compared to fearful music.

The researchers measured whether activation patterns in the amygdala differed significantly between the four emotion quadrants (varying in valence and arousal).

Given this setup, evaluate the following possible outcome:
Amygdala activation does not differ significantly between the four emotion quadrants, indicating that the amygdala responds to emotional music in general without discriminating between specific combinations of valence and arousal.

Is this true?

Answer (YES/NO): YES